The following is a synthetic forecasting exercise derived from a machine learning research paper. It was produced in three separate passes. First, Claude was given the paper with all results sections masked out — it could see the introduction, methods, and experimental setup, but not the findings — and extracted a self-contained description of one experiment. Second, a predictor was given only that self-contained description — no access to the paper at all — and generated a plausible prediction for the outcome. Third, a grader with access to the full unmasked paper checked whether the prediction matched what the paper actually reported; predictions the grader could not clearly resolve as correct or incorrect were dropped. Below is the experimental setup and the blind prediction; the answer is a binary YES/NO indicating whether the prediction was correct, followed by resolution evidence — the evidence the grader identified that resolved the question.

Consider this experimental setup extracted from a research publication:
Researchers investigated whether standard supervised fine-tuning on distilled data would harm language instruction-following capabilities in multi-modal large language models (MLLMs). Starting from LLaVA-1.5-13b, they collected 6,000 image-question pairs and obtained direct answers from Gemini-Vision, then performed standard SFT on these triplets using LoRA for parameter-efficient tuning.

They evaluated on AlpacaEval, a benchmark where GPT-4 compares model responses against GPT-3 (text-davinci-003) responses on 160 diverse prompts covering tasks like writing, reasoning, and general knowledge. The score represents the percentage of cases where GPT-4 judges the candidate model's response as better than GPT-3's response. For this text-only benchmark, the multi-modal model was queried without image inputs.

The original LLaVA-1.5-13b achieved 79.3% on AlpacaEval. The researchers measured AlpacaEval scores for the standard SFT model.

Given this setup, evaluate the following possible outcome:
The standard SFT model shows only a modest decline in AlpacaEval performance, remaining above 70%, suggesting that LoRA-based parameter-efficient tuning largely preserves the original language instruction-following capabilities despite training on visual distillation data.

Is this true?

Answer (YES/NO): NO